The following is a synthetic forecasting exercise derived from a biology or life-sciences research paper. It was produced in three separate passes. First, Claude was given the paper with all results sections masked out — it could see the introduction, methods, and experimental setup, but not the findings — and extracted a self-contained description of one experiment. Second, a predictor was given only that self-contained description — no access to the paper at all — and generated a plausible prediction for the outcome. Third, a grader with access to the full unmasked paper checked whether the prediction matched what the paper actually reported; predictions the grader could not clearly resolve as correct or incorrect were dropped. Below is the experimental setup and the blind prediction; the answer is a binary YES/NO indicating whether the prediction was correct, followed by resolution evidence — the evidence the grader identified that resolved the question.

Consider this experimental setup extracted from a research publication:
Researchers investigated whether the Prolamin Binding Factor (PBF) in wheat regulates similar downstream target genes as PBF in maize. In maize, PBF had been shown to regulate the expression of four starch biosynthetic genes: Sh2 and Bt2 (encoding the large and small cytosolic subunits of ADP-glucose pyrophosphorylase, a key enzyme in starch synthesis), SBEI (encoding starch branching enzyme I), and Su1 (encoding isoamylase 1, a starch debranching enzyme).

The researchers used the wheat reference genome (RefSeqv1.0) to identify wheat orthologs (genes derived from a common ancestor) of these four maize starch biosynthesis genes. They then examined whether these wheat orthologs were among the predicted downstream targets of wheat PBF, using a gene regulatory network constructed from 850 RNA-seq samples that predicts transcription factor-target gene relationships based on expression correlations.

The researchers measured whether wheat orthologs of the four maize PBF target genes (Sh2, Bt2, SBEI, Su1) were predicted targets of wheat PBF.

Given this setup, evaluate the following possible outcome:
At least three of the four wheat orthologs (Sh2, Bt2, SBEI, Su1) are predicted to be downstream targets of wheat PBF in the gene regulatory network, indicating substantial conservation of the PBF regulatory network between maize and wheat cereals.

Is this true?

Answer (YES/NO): YES